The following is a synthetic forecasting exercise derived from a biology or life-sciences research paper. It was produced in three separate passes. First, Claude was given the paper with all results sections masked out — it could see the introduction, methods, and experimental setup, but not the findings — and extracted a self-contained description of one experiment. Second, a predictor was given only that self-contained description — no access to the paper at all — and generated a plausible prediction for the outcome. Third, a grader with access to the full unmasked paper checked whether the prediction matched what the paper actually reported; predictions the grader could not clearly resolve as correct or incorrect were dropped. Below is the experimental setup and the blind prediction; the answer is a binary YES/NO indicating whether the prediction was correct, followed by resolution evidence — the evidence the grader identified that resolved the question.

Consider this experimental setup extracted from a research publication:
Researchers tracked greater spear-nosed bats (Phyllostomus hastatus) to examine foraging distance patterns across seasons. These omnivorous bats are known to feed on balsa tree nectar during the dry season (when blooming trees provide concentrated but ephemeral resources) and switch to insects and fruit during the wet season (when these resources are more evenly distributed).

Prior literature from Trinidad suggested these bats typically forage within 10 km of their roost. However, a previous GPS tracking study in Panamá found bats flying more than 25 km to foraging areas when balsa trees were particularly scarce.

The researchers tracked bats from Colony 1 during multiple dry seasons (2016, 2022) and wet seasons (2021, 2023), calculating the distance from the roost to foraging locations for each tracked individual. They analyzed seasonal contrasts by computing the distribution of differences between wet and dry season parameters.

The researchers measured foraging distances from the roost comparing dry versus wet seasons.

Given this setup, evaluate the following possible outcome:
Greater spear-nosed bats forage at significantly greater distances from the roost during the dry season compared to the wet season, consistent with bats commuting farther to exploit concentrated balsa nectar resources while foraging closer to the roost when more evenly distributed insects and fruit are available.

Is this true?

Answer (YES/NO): YES